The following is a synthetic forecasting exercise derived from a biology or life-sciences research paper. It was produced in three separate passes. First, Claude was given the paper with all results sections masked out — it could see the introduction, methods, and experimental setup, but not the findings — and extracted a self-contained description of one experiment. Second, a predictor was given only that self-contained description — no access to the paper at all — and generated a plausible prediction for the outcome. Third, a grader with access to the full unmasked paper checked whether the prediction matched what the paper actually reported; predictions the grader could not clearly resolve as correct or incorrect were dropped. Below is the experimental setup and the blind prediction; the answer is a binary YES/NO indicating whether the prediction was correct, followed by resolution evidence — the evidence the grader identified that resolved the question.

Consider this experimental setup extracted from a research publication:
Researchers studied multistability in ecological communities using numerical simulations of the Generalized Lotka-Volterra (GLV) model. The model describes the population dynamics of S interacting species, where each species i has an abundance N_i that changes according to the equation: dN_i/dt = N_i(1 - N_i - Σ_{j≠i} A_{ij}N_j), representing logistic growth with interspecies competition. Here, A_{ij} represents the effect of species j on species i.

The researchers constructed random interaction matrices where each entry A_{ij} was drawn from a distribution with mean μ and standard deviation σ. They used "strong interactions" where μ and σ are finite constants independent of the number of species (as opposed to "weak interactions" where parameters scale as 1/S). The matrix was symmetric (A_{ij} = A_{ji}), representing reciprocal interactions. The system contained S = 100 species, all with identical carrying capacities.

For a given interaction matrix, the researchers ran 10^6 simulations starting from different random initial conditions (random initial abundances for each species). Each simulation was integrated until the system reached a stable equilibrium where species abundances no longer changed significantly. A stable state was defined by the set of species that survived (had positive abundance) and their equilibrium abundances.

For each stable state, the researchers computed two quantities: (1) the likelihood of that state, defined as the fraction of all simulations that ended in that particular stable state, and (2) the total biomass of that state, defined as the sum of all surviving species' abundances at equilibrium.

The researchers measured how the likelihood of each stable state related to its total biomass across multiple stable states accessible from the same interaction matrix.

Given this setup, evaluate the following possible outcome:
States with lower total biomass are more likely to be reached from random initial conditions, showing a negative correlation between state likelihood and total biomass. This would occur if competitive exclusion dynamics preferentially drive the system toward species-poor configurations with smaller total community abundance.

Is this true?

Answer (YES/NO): NO